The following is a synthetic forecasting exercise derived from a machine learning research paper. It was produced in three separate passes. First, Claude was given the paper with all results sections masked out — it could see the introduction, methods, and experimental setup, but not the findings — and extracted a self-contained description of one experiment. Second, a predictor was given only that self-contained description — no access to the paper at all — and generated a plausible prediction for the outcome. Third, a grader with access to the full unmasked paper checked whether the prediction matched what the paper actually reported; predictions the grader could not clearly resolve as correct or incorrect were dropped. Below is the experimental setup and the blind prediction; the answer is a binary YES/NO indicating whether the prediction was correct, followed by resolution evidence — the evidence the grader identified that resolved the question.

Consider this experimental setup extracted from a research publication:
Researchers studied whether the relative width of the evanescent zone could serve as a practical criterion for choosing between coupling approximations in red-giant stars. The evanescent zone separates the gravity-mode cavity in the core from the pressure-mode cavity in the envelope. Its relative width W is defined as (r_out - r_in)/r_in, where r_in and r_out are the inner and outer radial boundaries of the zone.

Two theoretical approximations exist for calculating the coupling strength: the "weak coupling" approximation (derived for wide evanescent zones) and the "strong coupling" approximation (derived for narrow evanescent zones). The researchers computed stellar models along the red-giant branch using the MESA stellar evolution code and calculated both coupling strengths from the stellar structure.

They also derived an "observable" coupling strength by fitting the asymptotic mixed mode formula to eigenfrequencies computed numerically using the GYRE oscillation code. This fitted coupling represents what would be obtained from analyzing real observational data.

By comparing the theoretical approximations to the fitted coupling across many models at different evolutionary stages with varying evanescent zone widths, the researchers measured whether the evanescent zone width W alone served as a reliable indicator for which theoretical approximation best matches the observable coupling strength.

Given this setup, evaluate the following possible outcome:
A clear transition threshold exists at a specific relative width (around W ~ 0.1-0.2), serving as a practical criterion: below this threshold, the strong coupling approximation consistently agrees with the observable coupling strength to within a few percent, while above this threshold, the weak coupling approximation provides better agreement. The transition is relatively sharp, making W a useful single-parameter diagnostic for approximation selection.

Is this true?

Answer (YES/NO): NO